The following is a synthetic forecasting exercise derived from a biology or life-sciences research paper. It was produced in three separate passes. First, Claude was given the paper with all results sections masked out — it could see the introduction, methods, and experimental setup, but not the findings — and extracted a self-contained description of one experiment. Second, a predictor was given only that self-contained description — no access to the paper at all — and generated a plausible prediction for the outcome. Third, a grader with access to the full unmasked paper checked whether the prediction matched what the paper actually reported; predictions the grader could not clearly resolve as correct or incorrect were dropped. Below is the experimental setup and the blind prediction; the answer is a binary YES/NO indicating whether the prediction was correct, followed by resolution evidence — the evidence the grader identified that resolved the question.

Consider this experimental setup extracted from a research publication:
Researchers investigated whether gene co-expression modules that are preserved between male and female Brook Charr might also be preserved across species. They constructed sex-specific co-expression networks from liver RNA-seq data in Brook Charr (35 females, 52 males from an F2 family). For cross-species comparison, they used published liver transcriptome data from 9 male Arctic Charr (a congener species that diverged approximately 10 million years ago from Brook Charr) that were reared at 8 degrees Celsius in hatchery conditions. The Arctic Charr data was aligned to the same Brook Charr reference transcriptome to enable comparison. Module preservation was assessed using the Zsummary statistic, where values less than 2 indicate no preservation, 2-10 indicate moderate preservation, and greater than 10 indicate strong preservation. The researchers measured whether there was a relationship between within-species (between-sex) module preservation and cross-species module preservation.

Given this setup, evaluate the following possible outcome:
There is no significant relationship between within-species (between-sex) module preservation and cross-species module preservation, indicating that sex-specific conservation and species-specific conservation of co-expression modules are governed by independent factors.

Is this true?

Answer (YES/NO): NO